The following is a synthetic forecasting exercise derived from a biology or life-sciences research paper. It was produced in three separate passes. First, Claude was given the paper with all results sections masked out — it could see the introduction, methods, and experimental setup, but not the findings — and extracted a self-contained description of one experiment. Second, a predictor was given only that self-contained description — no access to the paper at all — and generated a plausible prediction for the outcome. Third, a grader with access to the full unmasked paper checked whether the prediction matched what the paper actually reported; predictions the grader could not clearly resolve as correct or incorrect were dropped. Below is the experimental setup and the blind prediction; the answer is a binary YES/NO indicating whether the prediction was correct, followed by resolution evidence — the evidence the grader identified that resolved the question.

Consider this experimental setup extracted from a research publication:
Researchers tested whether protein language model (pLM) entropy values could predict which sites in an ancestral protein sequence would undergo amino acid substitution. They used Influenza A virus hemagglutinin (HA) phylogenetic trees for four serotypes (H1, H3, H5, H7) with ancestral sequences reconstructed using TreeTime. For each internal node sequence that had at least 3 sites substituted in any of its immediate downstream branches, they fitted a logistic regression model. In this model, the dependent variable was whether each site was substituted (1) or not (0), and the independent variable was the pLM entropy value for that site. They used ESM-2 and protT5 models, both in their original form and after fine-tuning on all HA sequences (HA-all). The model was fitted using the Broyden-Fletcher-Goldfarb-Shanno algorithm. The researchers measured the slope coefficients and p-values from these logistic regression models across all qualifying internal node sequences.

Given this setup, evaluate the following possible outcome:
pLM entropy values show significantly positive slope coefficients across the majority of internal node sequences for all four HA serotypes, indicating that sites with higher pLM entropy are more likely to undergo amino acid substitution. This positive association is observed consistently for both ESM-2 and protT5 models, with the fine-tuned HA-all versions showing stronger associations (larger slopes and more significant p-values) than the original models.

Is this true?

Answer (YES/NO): NO